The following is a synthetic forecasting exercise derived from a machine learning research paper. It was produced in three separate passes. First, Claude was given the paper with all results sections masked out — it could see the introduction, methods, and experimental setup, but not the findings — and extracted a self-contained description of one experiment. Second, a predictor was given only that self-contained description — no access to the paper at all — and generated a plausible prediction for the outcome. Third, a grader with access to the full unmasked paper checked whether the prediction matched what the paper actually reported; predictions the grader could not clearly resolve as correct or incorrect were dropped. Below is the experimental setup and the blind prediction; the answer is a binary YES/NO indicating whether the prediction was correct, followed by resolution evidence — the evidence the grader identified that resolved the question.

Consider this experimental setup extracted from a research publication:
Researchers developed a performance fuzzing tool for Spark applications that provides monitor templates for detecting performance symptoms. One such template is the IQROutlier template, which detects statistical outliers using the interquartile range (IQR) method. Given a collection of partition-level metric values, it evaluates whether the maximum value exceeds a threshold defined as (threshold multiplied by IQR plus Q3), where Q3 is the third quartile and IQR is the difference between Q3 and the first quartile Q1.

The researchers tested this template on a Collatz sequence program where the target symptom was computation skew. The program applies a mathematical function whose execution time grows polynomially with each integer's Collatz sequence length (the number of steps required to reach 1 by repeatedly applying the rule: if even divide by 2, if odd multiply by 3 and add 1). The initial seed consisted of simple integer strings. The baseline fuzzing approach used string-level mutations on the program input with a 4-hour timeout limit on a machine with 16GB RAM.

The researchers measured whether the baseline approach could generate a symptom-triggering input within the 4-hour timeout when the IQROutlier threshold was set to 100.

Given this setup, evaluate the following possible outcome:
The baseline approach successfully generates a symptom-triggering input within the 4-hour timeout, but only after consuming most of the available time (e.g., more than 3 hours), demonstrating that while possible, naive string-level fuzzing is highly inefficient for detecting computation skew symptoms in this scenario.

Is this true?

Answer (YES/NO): NO